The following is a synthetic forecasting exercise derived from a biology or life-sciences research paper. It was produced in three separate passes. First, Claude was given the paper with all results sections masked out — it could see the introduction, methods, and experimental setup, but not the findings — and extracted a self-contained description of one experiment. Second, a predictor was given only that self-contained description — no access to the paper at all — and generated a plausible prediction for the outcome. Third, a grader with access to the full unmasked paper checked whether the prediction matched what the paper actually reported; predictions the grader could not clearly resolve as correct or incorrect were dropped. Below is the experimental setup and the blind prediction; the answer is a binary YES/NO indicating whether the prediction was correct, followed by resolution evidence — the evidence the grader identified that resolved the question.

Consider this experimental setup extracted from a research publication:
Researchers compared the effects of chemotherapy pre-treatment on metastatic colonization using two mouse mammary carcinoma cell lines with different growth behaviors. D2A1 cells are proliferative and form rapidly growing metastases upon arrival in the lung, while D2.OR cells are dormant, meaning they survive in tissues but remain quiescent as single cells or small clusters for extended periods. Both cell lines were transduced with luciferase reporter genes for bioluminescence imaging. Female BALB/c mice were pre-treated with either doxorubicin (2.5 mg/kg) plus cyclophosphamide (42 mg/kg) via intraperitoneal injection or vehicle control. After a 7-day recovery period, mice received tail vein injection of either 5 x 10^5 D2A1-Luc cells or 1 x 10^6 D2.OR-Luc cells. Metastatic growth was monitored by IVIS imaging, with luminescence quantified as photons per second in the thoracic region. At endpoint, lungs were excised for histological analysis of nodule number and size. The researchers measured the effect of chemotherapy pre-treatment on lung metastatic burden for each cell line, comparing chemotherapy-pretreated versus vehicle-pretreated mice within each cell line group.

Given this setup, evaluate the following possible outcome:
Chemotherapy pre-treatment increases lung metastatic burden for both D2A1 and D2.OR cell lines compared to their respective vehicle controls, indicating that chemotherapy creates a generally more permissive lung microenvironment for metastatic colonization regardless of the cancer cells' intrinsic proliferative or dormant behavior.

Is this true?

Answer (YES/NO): YES